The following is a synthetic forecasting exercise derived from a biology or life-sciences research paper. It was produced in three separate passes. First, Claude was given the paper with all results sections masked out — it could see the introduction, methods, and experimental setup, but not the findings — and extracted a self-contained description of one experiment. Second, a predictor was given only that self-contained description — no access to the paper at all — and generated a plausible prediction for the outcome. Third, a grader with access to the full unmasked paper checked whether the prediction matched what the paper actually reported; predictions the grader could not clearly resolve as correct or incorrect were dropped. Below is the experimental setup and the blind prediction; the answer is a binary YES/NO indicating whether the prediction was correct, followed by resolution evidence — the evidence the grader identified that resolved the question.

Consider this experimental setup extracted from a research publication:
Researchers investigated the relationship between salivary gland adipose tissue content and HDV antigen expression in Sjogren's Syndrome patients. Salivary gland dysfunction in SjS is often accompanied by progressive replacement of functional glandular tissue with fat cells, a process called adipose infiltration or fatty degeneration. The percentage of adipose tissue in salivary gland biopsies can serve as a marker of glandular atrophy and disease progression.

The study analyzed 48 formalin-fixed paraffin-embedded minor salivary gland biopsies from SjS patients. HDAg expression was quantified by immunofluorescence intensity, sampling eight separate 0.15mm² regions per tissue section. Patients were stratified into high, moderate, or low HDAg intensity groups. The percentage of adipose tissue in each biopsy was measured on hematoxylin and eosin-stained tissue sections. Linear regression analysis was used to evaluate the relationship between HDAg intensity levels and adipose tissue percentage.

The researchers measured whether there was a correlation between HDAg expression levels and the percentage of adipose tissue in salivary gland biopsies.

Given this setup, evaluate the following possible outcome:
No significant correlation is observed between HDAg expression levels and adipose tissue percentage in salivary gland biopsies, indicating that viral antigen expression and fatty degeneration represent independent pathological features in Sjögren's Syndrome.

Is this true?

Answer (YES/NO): YES